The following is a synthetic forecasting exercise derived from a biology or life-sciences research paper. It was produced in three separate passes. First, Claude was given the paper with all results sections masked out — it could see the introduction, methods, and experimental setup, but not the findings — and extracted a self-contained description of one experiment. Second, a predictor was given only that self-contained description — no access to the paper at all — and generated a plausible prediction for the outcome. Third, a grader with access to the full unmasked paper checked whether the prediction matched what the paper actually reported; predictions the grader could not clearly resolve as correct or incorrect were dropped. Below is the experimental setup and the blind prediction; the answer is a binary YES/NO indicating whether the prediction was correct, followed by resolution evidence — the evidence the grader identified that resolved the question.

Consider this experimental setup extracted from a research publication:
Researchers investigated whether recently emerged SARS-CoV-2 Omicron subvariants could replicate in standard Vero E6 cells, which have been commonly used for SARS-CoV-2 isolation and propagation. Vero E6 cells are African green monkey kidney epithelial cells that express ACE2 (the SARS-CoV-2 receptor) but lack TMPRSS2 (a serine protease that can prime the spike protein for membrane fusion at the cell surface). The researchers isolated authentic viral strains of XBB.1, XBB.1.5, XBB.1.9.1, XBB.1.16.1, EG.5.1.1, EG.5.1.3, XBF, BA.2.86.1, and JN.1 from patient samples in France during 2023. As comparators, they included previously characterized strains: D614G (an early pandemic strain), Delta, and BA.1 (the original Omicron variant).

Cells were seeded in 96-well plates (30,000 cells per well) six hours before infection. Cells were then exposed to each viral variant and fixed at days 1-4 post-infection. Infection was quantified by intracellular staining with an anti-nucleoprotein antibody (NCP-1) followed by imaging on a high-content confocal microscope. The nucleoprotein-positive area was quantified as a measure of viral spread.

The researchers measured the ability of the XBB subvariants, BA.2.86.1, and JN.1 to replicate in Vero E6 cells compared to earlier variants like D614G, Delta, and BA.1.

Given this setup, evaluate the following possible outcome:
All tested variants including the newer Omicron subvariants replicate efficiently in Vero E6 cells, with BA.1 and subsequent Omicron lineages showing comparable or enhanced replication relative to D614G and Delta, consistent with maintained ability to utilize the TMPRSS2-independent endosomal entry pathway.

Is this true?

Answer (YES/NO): NO